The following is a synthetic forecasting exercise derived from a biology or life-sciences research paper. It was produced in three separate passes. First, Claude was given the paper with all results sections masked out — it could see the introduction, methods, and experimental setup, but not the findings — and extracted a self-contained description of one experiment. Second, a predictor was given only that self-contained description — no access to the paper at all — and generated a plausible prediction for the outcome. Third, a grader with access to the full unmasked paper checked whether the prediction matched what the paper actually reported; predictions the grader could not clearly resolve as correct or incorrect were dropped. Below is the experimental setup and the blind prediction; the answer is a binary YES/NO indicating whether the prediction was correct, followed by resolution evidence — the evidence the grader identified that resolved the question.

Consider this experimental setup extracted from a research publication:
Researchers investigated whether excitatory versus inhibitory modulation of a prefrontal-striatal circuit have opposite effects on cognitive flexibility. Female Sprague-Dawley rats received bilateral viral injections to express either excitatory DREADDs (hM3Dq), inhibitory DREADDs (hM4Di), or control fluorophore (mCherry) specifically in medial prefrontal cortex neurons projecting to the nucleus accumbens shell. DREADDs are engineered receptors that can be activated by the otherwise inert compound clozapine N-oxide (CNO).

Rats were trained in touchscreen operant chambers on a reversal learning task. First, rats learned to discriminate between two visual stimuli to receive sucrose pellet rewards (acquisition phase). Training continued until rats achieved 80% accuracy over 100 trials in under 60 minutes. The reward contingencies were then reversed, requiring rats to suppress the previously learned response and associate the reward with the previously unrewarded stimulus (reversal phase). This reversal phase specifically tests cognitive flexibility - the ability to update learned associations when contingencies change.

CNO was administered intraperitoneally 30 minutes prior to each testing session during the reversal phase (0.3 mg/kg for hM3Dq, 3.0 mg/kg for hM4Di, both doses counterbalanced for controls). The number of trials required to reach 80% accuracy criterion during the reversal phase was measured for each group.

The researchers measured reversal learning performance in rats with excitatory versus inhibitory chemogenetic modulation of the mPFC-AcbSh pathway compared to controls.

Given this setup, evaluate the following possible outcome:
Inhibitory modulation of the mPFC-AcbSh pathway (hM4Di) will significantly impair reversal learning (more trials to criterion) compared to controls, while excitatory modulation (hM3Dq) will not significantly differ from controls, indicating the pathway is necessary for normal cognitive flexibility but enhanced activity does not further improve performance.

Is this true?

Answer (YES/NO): NO